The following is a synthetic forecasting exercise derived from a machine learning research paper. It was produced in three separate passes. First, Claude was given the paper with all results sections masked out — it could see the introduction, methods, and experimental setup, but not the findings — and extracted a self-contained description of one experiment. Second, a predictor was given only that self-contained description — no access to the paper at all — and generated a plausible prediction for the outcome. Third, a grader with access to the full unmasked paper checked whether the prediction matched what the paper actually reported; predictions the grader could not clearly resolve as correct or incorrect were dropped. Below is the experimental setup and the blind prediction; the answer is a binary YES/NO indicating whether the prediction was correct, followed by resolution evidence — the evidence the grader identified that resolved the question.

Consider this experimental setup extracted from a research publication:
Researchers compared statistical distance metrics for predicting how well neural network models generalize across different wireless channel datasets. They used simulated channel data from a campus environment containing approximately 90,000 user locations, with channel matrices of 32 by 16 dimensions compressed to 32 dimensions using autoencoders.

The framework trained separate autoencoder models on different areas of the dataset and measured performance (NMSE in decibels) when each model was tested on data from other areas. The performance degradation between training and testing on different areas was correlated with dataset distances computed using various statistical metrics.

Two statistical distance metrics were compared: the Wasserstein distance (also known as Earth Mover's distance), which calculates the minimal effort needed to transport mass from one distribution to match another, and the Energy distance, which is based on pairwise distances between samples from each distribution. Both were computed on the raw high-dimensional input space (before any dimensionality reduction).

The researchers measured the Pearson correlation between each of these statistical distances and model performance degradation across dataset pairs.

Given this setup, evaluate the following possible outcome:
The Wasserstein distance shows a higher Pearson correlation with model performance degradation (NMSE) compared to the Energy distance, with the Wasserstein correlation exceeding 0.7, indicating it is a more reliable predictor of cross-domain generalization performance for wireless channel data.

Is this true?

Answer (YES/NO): NO